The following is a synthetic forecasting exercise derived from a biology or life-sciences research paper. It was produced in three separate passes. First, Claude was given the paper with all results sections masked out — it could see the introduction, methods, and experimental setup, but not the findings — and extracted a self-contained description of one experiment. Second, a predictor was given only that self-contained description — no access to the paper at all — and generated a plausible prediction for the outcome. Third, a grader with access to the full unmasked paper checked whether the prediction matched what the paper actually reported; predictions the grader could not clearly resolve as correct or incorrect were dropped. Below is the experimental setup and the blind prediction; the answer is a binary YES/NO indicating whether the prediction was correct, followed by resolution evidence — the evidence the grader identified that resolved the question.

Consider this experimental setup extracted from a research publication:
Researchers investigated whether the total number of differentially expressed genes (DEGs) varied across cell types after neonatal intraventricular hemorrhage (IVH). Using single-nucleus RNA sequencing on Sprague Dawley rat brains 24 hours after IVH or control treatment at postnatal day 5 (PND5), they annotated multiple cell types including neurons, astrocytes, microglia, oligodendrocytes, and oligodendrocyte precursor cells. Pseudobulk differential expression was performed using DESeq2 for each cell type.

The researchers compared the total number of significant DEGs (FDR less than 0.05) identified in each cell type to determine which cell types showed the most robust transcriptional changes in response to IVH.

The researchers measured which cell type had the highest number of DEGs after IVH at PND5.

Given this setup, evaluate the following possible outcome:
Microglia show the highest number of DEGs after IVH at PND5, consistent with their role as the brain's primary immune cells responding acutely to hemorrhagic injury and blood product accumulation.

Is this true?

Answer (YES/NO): YES